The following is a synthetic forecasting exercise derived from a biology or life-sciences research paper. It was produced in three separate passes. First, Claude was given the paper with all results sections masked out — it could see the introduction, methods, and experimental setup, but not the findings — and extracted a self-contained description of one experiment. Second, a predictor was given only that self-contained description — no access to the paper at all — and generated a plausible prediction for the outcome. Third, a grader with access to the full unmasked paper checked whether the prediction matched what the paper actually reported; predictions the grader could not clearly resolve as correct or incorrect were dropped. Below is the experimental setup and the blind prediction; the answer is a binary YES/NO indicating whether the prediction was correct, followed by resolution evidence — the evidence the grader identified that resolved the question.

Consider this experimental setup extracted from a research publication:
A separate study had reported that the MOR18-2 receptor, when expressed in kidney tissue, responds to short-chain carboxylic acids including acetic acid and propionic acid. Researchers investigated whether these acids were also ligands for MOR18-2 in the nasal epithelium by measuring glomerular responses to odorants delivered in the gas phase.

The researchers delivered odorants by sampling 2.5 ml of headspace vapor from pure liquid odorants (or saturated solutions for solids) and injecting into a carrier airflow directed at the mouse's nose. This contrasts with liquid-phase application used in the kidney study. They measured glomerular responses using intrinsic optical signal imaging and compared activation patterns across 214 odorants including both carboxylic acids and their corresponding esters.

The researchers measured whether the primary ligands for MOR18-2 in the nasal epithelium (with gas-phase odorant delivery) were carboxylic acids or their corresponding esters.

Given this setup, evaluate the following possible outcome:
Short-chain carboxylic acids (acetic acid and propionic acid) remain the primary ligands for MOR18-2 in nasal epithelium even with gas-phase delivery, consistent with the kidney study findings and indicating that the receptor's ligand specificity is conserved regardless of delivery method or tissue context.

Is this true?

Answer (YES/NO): NO